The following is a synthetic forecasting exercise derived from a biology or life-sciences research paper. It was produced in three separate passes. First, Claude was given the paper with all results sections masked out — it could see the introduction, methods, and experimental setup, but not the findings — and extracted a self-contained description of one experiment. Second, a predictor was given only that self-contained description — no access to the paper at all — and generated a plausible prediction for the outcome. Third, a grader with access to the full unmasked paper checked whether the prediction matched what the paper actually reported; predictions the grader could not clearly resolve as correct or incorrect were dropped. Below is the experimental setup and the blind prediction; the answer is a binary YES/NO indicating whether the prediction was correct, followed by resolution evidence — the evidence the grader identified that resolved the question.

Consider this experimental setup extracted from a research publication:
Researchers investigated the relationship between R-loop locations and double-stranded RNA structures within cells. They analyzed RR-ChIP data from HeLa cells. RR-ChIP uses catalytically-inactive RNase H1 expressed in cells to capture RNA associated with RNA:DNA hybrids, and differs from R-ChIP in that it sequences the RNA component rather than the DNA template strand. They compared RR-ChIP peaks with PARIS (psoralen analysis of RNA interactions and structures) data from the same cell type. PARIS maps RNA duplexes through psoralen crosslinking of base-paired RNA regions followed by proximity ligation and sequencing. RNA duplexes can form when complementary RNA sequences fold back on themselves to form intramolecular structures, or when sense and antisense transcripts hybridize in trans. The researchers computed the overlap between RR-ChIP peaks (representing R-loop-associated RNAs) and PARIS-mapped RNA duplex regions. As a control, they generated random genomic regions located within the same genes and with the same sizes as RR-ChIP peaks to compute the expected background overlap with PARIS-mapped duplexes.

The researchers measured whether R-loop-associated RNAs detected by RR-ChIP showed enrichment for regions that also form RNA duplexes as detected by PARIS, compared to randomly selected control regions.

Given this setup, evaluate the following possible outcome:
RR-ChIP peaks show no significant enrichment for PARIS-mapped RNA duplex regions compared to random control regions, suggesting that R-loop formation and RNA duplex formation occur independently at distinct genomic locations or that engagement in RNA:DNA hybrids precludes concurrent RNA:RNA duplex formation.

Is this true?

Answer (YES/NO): NO